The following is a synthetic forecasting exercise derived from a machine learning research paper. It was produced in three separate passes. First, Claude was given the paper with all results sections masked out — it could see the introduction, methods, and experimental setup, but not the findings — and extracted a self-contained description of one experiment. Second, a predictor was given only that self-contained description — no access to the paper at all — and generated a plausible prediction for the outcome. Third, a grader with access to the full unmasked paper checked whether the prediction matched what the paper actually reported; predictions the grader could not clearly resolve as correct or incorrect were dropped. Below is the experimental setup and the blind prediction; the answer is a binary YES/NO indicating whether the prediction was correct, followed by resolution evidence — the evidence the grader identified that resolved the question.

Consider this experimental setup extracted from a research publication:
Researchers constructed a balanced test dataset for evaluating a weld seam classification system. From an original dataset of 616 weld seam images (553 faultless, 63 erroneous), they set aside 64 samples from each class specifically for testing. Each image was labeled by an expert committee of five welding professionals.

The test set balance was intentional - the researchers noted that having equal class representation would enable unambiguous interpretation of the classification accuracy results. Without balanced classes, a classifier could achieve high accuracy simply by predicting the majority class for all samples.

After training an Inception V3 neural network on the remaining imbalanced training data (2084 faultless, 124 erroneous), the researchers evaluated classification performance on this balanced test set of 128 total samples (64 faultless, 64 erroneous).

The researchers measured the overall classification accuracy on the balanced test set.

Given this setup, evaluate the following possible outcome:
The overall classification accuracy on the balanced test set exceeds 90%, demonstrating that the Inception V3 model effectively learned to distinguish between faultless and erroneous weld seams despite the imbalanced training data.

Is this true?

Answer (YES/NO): YES